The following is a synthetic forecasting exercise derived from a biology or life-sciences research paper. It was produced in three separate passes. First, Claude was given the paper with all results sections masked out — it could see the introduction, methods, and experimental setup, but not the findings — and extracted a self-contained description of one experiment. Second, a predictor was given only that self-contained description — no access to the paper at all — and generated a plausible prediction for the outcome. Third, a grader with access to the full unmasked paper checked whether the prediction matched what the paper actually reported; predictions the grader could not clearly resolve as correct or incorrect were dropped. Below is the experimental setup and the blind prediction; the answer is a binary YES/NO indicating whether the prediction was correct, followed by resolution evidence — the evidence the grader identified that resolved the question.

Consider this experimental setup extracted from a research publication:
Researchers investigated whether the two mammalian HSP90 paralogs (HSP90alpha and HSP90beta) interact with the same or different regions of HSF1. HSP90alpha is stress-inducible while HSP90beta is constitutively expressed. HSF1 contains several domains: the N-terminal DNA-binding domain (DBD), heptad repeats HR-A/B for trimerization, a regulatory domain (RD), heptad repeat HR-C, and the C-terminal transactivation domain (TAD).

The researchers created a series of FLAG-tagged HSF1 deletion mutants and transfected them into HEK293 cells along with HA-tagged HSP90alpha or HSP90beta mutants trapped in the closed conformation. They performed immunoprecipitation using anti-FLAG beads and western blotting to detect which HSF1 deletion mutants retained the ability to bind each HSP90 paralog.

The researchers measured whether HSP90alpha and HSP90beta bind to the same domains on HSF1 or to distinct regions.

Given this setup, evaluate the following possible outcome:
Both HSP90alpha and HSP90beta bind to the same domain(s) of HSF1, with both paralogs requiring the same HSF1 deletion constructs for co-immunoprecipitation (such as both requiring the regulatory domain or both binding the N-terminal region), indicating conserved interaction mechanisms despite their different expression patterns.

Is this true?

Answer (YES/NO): YES